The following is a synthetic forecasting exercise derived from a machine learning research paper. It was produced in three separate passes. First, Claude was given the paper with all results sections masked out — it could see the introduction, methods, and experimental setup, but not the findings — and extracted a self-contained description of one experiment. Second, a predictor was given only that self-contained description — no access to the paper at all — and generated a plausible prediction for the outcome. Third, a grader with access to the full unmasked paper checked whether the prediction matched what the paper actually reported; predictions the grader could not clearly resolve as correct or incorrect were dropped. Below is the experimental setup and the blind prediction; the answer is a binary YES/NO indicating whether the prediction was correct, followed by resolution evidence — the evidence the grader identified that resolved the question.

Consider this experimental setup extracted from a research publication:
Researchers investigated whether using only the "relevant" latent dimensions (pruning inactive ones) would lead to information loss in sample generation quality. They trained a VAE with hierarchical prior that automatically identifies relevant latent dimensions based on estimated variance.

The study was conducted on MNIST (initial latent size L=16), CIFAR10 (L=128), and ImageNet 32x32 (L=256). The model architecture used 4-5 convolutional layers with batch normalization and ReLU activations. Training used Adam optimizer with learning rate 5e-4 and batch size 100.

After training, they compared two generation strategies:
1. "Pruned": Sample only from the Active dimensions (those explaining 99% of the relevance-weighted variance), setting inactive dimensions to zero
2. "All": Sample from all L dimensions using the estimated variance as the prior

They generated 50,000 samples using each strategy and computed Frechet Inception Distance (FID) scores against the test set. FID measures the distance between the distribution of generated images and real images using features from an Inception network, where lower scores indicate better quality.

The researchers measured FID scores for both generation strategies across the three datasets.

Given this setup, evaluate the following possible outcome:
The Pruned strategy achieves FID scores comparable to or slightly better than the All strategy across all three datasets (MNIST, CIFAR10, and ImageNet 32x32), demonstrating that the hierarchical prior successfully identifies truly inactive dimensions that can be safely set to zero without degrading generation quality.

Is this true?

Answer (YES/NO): NO